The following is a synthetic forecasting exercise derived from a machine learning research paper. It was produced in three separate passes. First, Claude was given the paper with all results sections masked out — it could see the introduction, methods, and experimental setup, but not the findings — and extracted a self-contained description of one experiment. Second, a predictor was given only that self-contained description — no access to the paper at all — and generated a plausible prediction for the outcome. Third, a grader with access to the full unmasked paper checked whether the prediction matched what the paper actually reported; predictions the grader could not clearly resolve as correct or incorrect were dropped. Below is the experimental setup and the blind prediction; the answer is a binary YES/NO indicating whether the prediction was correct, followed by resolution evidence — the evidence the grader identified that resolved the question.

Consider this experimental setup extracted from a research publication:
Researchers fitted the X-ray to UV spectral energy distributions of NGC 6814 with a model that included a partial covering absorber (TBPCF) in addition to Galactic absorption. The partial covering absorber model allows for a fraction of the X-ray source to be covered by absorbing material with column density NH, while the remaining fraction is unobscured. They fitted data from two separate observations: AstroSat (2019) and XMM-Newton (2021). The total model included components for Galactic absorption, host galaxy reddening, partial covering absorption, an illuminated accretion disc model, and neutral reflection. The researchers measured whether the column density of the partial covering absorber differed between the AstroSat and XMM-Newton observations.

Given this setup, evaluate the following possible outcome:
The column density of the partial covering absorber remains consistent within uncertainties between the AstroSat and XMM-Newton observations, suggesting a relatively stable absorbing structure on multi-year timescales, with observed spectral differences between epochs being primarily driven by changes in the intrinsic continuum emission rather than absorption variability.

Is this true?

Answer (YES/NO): NO